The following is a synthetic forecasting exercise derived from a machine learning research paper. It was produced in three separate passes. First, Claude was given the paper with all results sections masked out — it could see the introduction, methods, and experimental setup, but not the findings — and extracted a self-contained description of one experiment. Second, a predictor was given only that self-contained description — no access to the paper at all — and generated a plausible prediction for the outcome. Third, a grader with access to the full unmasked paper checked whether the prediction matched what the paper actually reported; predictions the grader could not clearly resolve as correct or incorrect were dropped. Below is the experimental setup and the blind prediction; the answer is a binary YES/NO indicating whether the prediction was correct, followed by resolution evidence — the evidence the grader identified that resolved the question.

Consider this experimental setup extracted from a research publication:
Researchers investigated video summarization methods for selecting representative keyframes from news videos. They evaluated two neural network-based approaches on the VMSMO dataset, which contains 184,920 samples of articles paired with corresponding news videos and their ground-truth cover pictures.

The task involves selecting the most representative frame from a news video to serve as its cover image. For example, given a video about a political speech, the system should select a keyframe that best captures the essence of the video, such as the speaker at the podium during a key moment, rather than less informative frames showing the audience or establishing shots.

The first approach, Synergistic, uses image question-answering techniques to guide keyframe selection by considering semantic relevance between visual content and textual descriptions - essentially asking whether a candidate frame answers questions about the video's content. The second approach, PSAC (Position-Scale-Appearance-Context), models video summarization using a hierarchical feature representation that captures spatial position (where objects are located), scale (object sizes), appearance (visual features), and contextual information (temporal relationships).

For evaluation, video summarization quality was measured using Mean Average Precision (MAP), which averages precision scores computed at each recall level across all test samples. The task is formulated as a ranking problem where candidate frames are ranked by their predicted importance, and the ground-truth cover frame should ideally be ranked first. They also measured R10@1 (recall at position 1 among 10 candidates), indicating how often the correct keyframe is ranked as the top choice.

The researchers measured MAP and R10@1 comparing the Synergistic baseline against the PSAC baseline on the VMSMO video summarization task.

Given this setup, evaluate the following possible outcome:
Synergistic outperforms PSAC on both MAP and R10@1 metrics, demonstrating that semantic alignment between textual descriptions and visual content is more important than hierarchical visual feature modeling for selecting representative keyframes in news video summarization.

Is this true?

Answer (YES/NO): YES